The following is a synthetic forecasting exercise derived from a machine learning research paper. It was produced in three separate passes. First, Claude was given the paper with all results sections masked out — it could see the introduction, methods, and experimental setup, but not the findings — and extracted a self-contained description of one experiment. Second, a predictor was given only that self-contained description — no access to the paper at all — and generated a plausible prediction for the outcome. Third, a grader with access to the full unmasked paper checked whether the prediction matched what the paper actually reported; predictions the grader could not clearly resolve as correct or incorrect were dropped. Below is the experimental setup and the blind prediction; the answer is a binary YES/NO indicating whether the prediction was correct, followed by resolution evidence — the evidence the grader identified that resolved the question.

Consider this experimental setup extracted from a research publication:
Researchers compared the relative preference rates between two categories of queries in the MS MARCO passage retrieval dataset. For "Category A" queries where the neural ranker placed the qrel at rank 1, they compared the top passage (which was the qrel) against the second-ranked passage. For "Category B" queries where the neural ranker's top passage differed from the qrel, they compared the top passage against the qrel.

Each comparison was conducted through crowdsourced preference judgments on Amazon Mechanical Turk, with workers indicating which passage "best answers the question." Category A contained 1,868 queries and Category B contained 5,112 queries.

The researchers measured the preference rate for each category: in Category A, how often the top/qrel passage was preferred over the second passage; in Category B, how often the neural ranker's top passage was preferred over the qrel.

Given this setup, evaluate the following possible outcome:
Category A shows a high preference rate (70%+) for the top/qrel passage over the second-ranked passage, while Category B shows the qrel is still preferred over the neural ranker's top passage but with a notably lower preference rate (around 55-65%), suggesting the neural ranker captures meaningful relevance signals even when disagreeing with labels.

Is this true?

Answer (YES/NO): NO